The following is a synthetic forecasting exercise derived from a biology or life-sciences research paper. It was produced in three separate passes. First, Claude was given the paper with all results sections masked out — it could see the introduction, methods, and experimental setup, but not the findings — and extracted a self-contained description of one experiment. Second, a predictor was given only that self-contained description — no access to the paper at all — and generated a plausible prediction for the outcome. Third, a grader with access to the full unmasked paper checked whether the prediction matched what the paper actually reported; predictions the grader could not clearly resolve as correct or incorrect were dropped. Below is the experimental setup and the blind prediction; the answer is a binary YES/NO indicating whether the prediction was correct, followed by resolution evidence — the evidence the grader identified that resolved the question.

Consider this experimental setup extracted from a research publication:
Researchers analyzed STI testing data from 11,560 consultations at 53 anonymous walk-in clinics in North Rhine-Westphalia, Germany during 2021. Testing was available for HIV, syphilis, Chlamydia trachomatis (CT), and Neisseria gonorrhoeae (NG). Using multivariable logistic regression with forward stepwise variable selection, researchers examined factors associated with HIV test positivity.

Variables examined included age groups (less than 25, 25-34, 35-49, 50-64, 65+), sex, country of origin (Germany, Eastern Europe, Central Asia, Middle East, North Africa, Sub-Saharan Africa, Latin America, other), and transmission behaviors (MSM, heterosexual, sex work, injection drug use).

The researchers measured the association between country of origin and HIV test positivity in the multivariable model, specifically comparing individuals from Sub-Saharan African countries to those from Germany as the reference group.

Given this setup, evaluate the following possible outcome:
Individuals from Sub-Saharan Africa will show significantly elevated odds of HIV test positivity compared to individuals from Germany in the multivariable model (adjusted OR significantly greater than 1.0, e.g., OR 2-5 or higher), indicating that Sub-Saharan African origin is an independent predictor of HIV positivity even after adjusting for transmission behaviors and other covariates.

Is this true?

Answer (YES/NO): YES